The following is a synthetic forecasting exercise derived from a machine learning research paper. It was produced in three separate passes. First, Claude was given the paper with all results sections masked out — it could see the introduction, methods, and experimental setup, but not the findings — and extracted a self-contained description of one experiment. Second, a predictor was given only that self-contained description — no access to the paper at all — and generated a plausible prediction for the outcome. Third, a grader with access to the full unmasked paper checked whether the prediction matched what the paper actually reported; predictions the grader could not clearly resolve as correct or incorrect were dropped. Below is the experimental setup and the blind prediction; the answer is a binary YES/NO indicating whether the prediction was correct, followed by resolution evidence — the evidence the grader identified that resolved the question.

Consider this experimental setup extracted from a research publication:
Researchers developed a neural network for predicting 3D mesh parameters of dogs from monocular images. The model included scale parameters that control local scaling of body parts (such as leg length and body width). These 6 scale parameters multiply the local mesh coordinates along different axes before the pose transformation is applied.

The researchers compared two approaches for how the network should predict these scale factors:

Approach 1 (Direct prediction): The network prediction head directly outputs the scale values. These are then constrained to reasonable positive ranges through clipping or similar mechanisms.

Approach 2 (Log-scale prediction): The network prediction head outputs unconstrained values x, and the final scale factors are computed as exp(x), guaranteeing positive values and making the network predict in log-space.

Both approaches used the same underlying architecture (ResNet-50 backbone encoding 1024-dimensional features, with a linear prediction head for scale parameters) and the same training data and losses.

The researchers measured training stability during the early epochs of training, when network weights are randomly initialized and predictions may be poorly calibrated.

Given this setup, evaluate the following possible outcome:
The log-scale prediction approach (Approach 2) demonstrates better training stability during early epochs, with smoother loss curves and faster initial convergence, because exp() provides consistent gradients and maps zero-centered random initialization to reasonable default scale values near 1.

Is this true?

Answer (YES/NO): YES